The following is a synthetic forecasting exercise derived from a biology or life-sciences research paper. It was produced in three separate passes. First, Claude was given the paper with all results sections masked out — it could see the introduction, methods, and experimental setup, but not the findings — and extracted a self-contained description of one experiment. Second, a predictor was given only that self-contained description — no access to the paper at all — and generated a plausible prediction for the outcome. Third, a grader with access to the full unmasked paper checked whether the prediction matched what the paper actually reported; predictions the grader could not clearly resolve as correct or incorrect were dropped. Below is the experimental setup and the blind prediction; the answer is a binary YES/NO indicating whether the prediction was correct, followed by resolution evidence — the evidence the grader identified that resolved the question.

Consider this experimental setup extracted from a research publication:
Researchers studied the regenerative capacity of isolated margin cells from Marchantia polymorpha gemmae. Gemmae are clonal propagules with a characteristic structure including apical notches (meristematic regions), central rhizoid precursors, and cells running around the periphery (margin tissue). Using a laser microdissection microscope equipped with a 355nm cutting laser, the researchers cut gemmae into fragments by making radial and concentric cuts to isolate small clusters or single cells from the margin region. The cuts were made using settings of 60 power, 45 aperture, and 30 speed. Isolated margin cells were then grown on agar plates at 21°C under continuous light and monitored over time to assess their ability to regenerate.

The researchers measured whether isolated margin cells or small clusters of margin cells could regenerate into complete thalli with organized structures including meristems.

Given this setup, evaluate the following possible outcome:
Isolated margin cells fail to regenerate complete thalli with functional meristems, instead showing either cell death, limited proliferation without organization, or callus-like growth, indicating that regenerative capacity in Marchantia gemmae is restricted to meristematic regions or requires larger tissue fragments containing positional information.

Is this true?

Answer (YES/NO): NO